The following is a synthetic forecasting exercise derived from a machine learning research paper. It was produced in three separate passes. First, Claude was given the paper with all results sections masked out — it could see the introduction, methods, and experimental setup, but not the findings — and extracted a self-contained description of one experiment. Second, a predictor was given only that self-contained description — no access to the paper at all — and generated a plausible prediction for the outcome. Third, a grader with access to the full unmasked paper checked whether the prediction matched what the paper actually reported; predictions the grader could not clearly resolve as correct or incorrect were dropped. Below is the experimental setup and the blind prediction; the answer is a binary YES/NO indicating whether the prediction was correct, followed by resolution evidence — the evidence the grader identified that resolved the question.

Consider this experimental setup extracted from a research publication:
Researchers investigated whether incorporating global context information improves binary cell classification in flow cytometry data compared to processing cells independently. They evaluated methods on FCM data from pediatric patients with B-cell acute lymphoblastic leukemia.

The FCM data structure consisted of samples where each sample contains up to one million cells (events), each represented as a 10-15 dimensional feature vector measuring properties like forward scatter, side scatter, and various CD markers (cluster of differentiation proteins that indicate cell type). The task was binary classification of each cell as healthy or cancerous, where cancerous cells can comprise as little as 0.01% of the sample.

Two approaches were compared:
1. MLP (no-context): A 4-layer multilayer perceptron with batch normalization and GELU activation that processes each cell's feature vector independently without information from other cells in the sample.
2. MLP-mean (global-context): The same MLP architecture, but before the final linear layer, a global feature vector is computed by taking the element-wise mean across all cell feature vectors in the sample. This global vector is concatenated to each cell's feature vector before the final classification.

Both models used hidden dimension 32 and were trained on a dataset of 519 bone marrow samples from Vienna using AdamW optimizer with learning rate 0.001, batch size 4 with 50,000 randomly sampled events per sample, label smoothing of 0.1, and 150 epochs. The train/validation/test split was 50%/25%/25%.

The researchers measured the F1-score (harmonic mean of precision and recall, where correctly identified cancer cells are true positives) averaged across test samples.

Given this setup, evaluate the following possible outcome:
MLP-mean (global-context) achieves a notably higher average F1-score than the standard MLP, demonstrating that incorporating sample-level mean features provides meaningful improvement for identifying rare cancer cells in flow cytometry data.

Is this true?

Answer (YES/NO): NO